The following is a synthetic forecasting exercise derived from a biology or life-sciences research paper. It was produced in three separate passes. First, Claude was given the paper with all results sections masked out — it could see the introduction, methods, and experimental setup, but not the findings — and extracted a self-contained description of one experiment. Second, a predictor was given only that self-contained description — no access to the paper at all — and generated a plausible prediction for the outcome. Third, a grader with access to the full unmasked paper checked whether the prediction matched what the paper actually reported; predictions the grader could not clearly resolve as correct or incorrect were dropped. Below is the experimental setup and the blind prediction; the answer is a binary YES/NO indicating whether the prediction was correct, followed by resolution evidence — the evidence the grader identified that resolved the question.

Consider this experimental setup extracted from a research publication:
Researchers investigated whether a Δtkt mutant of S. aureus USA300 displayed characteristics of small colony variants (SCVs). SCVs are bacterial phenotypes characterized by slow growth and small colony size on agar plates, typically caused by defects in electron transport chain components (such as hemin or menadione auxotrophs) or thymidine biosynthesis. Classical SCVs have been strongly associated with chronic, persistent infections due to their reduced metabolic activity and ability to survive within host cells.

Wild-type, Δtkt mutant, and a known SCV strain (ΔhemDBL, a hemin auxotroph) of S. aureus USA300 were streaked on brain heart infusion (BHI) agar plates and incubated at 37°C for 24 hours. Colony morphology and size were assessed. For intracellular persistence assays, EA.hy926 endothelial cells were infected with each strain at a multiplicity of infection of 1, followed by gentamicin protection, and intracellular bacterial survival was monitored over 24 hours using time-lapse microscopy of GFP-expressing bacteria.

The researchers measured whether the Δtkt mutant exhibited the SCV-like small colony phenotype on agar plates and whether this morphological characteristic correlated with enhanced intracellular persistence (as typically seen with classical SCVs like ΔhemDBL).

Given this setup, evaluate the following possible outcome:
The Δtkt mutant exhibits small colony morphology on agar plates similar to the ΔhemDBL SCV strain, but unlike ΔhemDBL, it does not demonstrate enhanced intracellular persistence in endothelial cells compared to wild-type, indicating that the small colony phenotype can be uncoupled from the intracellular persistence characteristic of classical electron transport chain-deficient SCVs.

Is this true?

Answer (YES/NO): YES